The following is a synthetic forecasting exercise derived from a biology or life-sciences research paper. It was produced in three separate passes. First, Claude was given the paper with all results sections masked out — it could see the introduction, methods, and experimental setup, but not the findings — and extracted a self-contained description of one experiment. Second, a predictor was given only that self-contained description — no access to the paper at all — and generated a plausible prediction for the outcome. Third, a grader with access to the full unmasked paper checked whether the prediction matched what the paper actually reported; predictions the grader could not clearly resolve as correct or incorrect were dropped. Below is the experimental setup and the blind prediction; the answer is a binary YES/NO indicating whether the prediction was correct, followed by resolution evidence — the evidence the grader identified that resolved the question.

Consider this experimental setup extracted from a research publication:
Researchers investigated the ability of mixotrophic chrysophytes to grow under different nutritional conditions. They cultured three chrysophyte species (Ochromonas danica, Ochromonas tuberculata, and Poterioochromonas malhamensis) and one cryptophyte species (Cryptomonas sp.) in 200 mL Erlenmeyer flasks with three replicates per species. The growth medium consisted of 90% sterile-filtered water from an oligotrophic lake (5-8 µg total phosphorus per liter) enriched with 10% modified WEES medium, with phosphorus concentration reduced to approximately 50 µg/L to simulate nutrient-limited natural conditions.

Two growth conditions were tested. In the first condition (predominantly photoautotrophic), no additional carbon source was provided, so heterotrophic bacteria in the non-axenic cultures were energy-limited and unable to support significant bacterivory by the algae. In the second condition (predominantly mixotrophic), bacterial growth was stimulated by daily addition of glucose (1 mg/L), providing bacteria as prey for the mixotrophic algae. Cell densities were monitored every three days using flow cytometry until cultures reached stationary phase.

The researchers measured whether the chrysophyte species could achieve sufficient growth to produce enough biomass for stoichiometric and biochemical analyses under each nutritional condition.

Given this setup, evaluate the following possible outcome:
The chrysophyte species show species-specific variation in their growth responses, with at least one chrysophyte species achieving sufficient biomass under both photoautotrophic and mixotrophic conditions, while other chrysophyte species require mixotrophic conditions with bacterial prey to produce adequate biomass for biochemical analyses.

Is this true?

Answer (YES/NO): NO